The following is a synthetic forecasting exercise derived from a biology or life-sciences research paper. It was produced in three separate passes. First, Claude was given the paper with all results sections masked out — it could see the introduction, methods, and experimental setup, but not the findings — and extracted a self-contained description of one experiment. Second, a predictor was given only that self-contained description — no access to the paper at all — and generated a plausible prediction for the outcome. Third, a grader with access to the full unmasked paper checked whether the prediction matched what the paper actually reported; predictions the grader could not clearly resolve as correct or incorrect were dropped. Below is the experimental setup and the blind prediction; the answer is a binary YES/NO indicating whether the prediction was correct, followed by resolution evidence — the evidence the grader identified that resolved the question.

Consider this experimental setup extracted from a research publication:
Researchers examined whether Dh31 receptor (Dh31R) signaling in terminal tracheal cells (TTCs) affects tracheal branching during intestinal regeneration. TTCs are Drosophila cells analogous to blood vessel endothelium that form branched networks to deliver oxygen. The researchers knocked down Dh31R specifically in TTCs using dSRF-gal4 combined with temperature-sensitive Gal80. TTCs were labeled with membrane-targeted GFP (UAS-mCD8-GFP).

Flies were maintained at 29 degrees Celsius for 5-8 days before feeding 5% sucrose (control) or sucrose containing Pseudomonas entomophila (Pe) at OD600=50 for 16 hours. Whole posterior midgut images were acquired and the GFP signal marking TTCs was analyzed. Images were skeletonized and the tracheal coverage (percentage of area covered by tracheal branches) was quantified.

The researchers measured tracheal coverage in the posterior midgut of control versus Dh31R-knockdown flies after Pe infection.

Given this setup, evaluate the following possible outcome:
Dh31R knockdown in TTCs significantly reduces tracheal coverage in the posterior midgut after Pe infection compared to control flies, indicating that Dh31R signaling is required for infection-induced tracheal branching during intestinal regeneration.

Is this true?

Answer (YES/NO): YES